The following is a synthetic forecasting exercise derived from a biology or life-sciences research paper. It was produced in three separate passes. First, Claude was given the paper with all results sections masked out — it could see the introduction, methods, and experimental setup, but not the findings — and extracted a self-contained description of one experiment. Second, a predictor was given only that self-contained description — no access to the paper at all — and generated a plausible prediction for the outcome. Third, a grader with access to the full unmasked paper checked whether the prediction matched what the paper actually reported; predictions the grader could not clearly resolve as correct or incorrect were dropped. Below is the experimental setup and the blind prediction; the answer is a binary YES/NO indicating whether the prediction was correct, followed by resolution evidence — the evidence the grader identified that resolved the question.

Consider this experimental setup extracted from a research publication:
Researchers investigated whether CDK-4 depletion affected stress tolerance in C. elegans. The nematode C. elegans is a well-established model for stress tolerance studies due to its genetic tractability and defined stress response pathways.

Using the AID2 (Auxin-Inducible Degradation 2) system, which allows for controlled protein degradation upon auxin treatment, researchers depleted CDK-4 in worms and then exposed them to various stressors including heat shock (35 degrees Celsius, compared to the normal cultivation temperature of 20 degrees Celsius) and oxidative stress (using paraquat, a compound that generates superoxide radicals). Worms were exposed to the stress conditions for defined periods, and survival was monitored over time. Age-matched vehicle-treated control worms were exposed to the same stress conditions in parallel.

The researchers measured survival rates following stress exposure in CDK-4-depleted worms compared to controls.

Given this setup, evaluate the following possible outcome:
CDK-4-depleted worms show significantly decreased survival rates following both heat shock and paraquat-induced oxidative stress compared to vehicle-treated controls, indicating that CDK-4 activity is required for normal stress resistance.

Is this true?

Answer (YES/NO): NO